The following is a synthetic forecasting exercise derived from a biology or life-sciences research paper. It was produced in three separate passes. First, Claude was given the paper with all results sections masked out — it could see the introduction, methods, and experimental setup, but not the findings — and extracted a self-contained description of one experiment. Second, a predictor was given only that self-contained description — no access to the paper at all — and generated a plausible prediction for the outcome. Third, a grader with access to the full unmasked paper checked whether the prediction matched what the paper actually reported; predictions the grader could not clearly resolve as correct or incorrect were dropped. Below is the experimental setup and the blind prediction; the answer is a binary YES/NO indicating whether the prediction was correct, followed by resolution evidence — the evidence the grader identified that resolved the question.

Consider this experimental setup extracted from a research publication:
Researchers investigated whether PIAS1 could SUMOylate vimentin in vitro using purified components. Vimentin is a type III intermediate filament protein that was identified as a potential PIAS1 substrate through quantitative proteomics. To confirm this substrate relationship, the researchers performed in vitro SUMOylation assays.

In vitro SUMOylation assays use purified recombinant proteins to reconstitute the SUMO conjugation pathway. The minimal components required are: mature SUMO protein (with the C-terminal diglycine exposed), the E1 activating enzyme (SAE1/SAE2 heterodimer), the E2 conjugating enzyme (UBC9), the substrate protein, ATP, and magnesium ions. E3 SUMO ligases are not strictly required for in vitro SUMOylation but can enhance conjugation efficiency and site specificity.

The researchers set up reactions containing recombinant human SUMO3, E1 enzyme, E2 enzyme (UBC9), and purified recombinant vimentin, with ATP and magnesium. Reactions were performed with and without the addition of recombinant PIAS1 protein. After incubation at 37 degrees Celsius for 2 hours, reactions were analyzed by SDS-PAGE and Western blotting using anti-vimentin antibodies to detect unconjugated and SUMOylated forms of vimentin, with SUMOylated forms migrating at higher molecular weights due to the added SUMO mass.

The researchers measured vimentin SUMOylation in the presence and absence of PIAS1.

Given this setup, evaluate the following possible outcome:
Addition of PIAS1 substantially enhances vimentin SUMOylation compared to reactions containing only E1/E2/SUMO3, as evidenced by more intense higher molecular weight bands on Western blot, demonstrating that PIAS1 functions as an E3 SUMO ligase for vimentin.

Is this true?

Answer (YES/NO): YES